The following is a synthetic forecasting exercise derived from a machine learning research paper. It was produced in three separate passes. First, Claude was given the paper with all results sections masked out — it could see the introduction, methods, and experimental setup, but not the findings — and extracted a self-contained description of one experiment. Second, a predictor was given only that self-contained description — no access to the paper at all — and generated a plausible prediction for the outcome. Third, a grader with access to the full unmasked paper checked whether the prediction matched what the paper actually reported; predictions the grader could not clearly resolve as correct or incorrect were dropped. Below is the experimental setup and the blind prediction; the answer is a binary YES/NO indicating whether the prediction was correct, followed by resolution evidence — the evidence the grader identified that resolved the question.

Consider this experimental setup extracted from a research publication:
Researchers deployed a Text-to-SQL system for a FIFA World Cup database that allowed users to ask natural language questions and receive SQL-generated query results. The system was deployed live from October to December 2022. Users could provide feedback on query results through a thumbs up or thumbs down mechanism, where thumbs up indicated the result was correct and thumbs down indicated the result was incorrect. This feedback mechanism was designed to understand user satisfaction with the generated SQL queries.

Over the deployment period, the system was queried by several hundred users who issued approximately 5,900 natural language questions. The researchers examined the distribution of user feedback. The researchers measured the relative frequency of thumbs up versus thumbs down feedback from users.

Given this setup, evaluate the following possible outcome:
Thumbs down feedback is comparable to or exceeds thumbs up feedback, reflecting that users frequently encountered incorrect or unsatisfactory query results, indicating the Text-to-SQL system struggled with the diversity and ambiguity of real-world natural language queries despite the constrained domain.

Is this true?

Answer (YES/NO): YES